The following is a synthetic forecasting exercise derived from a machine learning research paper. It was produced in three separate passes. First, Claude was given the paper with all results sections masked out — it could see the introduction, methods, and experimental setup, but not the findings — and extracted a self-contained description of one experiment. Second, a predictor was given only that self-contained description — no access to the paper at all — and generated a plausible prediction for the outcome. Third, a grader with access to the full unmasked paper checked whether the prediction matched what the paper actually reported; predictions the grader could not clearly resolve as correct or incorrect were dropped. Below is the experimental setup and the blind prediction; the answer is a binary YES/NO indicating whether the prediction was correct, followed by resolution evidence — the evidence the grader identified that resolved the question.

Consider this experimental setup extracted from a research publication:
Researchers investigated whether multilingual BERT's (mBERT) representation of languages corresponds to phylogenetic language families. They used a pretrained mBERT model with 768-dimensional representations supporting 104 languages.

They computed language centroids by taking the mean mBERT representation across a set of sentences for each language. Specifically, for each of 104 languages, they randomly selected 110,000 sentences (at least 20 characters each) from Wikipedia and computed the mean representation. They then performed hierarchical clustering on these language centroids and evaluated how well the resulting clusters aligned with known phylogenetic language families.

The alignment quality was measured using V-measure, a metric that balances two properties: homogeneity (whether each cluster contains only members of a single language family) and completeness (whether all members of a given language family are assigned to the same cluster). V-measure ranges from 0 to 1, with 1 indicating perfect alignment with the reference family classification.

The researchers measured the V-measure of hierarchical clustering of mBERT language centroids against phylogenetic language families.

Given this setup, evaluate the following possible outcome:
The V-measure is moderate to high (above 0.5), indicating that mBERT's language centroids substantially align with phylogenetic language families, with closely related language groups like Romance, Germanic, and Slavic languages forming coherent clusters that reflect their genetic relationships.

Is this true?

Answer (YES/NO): YES